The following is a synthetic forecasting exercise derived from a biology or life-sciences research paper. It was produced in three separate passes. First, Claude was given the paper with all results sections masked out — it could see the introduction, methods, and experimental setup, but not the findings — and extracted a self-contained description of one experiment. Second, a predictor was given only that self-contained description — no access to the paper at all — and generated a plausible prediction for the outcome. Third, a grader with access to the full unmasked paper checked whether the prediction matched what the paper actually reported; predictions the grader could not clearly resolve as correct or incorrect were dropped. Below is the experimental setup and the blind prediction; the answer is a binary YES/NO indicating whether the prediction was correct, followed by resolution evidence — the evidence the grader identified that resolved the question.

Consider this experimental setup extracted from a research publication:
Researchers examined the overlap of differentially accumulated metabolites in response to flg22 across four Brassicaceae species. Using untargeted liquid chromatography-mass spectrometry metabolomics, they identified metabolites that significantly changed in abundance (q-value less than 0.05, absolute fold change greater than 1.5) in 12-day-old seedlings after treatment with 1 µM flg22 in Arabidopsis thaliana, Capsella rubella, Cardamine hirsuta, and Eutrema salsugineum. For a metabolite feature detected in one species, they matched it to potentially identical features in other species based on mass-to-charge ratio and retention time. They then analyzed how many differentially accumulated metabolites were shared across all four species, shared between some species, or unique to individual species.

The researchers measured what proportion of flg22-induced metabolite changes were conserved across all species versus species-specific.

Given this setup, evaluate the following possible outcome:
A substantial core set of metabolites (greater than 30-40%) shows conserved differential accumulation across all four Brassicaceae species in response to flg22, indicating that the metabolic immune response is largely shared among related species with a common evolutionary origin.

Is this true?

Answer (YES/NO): NO